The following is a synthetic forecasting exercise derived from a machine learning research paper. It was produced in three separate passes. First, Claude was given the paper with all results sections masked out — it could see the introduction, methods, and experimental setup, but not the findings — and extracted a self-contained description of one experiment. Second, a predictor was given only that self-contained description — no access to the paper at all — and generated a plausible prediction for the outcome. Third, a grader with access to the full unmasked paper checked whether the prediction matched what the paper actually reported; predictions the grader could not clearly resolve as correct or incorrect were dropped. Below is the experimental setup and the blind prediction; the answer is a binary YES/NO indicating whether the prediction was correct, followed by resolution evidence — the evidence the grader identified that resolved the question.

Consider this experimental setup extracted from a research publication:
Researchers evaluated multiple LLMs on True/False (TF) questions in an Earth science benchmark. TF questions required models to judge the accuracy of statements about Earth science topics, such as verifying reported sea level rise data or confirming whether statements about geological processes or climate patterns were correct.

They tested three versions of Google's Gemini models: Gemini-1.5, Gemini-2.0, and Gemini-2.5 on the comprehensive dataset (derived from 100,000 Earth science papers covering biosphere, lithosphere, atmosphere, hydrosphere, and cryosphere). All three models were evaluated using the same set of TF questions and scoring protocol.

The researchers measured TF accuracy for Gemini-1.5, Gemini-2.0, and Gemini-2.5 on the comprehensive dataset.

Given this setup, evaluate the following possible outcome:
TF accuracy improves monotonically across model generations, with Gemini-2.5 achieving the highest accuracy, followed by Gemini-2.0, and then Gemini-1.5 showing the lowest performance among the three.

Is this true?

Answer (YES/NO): NO